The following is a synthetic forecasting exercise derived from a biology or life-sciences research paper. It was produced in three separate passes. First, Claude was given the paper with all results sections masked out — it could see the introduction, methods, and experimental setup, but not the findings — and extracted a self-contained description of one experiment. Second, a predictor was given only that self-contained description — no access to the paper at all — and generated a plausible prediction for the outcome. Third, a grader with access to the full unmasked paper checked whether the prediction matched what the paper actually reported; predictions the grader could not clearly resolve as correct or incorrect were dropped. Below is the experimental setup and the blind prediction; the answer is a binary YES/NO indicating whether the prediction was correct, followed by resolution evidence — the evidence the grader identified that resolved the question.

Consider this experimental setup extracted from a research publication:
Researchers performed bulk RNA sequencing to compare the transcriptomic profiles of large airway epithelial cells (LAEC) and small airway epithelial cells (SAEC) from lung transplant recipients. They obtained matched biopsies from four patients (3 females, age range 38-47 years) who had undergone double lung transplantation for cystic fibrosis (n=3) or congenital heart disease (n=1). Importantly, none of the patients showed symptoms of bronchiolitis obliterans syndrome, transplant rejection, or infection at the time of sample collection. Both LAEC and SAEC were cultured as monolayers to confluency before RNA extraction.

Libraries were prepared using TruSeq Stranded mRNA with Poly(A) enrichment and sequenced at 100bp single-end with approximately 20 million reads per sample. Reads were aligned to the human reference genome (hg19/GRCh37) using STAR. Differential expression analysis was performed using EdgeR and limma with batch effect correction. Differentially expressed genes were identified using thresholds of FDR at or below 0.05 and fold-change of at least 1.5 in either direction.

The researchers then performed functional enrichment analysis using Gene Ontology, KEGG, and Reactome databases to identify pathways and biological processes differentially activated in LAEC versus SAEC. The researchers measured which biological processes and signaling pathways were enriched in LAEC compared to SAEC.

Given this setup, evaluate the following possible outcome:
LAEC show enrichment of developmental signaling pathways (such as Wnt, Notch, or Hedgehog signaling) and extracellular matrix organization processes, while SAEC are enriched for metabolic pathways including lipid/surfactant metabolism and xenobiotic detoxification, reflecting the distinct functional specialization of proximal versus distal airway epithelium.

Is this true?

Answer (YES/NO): NO